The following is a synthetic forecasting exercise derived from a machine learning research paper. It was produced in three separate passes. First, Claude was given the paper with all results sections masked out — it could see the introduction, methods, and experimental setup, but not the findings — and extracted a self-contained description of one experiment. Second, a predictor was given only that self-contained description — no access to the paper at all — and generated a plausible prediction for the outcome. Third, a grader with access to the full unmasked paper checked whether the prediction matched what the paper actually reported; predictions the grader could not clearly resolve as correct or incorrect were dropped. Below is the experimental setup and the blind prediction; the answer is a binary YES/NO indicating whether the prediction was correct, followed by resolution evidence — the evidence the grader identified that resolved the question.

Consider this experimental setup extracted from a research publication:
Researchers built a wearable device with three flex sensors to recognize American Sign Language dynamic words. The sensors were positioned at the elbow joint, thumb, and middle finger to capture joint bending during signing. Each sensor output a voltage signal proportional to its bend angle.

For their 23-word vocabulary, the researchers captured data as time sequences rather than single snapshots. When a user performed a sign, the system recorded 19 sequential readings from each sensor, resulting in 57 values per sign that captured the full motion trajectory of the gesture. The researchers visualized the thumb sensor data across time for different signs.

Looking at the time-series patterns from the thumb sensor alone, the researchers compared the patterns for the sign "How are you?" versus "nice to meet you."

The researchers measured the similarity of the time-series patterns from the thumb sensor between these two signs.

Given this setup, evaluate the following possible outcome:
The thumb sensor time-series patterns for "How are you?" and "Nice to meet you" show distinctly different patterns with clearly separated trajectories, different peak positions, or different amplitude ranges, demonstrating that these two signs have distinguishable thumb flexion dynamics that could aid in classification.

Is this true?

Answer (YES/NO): NO